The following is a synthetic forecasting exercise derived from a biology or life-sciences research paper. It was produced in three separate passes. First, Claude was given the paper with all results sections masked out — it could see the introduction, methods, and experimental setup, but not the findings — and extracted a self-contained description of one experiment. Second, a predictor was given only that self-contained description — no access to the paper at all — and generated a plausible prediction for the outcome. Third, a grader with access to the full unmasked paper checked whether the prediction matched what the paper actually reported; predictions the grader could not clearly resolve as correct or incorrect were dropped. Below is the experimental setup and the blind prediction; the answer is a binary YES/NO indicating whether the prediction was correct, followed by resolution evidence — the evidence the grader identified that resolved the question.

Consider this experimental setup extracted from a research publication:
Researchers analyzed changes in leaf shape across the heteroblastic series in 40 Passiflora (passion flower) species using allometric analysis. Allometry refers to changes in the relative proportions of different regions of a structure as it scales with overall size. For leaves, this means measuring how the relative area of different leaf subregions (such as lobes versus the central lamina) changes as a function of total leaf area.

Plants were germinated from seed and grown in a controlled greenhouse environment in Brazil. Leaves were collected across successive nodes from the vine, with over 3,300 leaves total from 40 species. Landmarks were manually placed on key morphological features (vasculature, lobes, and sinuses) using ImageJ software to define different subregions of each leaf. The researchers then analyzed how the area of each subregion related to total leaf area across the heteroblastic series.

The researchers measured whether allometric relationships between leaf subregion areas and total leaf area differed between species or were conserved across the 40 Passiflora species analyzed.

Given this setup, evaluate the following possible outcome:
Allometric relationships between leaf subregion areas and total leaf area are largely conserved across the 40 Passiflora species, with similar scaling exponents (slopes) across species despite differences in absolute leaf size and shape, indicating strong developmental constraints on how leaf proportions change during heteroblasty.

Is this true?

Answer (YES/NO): NO